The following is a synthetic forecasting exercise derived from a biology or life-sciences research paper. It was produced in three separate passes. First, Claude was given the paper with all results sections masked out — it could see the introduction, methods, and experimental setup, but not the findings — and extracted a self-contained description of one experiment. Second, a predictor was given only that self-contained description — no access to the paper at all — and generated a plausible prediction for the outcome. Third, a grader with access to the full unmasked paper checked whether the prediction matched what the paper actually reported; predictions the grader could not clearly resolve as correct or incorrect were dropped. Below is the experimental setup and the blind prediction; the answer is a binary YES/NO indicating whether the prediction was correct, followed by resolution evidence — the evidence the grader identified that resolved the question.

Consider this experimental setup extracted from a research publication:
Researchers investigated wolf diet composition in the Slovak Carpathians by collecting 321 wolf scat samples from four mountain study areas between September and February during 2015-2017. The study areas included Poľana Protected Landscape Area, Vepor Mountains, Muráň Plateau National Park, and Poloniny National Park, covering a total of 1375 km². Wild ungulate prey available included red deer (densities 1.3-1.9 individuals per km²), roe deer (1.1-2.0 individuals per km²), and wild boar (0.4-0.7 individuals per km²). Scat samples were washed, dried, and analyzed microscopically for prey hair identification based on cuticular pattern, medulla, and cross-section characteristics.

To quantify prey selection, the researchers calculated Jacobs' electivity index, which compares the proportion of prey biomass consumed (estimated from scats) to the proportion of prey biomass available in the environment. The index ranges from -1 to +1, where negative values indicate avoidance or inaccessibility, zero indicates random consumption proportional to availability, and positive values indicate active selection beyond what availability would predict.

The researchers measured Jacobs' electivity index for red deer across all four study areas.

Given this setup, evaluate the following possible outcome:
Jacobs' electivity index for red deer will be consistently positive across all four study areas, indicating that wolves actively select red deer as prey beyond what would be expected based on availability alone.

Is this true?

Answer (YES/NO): NO